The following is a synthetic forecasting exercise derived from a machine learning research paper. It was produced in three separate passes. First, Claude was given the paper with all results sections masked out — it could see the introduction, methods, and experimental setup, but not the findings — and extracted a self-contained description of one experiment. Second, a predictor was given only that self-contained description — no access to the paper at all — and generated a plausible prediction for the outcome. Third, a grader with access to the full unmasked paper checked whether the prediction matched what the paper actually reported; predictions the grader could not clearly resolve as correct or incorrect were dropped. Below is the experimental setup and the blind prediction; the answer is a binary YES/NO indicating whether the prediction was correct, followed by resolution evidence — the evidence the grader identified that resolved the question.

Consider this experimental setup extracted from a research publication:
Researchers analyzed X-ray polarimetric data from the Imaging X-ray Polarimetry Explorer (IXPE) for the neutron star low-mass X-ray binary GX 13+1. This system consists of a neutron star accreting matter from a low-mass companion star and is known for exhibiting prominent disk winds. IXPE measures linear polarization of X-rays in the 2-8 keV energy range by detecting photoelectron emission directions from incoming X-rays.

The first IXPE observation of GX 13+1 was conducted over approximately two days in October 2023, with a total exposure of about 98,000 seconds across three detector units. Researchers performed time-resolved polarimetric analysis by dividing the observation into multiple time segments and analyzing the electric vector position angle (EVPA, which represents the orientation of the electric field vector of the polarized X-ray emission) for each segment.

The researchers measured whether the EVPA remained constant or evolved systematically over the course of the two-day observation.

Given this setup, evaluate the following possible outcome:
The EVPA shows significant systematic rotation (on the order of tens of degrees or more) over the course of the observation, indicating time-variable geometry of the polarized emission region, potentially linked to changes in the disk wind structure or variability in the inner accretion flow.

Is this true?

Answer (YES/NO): YES